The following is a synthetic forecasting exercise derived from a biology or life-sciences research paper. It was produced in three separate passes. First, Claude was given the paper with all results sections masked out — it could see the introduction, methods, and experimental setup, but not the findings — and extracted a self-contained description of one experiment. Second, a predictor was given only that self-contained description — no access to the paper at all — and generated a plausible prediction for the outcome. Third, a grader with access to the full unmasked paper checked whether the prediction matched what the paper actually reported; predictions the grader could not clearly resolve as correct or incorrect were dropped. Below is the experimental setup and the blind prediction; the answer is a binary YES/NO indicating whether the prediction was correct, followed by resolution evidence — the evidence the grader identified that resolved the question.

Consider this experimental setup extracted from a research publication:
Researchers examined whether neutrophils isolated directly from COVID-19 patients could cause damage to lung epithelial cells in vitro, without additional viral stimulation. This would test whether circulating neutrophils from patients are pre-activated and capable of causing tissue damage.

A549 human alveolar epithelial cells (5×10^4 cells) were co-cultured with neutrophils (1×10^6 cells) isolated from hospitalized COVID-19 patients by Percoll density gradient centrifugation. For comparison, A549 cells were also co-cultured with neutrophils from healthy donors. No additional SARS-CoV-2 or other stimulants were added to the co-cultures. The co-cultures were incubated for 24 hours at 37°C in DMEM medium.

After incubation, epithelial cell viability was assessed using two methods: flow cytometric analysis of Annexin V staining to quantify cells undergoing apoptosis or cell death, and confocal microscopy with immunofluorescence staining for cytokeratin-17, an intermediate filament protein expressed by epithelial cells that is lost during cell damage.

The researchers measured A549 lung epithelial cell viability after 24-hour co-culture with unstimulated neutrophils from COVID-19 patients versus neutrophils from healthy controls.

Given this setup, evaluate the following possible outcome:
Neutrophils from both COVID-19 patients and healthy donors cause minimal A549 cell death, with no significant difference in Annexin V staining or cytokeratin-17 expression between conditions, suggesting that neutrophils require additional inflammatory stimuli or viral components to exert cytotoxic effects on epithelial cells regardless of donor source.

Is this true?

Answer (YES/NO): NO